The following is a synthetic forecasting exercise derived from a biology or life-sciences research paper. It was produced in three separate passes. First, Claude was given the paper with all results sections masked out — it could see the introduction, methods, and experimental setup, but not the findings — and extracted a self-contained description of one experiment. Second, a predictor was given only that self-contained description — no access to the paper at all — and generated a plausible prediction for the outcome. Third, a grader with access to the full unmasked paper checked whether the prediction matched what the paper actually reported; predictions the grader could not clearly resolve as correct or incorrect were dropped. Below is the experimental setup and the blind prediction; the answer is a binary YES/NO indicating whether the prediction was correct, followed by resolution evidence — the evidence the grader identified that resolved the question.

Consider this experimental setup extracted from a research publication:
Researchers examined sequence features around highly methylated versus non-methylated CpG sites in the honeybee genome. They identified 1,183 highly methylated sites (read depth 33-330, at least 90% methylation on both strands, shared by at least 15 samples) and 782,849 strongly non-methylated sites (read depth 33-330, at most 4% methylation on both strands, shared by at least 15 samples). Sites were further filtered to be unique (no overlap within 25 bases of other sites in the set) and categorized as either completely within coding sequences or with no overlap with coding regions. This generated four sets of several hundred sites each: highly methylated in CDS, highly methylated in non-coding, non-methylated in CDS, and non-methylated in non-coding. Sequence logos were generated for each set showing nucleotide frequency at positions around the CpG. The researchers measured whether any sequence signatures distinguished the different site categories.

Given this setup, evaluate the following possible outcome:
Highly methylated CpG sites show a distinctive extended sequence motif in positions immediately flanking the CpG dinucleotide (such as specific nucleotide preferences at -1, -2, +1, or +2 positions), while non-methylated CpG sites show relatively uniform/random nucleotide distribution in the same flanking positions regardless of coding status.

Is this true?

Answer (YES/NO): NO